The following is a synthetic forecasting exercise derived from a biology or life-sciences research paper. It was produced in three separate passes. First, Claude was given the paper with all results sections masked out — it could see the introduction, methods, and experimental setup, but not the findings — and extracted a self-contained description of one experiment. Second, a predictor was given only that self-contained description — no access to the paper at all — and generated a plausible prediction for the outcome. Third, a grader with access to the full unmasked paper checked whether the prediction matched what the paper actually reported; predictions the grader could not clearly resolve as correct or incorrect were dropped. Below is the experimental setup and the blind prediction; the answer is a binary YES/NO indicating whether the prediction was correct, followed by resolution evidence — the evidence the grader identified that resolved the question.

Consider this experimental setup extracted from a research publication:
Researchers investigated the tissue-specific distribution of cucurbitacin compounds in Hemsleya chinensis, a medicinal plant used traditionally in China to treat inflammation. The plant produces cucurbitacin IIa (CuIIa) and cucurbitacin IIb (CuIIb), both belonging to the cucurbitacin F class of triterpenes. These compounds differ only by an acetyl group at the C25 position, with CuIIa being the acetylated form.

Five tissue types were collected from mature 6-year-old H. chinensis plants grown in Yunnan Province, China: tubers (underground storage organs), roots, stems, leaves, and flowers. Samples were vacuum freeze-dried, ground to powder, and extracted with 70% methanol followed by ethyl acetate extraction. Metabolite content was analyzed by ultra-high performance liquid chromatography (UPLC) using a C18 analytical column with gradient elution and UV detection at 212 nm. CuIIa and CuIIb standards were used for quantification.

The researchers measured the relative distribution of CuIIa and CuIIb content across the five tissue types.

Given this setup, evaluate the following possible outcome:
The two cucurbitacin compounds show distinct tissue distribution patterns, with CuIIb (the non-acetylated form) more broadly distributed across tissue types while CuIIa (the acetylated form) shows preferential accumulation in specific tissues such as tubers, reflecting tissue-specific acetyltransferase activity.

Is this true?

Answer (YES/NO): NO